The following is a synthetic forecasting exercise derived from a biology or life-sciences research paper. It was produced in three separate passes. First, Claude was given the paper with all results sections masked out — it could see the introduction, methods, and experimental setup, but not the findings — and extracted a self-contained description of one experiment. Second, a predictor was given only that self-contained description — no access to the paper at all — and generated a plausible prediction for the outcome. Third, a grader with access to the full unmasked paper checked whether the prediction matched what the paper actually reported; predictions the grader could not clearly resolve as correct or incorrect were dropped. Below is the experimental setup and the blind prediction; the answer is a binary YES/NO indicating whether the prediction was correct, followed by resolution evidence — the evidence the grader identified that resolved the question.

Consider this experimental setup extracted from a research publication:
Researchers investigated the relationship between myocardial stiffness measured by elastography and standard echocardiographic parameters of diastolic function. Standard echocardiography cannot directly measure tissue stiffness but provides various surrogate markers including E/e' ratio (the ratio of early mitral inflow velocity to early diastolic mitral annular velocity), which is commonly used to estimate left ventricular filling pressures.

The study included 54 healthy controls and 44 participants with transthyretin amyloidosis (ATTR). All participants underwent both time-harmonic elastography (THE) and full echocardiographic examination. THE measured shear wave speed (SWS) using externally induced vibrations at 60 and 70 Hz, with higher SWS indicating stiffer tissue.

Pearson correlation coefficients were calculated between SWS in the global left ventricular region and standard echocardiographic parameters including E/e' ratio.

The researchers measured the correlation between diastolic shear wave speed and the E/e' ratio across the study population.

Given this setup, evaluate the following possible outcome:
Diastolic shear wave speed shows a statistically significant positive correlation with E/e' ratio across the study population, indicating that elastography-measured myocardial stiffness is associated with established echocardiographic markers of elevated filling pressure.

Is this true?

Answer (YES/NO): NO